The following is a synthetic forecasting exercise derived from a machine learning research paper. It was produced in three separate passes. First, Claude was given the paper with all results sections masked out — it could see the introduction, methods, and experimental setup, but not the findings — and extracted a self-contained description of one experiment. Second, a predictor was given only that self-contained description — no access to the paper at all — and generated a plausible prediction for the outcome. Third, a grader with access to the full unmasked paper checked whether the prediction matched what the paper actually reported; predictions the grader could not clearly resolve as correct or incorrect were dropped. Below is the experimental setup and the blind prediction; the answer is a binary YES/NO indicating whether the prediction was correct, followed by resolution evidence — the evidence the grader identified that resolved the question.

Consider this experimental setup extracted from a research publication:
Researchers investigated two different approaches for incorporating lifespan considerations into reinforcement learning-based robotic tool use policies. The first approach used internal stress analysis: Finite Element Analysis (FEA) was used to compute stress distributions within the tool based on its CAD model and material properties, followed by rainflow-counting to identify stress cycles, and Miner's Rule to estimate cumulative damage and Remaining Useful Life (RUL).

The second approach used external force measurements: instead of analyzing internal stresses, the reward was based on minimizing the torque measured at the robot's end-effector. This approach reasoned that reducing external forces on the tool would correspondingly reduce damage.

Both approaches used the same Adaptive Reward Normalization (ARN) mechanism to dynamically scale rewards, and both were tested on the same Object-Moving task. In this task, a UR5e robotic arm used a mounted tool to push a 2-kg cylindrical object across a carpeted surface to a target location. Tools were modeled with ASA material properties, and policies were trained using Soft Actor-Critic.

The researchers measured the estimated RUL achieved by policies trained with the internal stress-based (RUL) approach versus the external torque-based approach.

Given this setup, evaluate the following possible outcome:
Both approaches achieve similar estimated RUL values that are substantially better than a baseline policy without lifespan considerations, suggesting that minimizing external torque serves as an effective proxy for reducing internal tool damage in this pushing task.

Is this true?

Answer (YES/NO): NO